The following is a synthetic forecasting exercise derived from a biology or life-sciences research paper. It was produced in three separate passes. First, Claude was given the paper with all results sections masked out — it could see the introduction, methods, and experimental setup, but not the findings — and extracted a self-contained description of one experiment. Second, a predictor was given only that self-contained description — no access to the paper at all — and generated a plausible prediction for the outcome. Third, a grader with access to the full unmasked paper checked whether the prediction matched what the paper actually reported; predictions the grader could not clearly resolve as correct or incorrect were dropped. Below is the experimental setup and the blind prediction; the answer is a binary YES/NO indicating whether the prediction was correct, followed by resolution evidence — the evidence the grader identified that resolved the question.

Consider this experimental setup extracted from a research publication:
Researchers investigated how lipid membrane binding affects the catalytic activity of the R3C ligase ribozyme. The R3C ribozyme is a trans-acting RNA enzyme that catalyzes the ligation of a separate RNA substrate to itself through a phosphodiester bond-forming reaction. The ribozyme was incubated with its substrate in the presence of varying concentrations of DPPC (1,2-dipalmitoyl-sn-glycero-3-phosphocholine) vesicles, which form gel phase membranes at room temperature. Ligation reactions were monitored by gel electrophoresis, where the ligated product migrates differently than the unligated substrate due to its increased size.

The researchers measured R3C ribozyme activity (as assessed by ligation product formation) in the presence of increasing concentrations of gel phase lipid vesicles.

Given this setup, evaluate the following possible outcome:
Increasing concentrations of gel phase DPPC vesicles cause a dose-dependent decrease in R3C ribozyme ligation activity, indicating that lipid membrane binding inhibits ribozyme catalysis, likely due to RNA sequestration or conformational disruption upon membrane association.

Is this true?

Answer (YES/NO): NO